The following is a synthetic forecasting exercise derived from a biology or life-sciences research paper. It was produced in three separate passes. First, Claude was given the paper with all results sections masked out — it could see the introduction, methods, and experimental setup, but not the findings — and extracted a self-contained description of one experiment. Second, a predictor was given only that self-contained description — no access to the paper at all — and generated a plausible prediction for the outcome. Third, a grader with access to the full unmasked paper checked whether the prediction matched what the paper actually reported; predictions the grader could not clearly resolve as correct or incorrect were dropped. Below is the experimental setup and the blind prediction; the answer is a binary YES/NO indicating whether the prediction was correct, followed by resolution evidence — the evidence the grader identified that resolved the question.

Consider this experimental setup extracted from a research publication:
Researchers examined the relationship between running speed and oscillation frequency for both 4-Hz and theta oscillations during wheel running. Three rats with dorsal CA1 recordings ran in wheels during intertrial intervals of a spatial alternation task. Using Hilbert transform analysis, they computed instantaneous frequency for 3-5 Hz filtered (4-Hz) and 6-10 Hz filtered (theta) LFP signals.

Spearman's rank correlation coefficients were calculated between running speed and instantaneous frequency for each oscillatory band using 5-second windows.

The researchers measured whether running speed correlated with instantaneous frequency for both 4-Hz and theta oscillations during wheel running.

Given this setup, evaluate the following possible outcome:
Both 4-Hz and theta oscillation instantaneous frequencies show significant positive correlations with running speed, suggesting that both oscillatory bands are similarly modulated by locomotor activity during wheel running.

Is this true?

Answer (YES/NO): YES